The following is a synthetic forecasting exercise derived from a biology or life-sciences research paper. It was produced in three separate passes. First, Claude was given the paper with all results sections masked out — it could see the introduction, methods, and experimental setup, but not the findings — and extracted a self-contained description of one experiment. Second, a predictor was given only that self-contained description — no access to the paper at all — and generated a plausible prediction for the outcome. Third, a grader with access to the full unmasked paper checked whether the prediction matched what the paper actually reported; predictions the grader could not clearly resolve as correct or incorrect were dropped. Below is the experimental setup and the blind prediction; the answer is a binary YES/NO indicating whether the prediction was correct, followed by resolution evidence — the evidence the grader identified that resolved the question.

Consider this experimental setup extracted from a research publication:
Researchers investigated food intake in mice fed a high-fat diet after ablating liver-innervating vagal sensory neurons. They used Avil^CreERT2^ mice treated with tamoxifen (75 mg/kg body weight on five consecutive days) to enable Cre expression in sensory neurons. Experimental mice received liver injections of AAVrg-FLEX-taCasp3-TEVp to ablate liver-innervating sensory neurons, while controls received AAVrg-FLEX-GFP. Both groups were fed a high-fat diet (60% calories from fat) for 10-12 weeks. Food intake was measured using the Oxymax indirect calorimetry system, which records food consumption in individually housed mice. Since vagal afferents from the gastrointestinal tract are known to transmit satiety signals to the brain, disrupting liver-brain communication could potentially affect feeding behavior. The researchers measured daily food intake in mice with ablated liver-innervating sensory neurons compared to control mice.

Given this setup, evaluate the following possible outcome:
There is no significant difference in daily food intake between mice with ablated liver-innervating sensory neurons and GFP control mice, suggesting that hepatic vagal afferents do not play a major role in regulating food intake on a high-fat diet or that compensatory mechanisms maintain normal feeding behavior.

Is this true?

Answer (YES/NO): YES